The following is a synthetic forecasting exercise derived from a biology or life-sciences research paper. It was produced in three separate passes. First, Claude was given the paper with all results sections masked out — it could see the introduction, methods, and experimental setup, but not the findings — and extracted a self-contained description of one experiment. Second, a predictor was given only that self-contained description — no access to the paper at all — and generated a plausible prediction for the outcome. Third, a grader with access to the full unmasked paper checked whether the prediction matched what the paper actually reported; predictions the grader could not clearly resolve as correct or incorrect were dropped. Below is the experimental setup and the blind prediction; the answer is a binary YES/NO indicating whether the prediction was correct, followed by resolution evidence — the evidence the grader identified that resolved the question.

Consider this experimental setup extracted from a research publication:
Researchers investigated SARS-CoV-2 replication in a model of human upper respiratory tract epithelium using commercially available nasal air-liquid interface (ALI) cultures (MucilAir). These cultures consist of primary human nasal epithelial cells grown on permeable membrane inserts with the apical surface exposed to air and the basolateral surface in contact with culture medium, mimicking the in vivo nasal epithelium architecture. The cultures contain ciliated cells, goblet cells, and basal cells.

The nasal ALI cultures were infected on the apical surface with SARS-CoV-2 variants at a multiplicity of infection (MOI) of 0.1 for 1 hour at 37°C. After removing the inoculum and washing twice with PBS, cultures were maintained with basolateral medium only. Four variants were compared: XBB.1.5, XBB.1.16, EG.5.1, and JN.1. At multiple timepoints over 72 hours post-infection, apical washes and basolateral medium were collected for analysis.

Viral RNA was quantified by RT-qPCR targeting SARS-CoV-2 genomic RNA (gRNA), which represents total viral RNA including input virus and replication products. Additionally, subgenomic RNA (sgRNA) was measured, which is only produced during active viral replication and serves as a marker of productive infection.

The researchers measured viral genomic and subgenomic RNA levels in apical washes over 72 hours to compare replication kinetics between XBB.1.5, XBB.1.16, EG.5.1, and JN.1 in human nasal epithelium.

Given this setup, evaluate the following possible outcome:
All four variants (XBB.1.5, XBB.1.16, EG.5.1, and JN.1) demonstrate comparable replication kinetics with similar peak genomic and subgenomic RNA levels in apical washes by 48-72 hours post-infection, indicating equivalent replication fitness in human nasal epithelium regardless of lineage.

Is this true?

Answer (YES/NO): NO